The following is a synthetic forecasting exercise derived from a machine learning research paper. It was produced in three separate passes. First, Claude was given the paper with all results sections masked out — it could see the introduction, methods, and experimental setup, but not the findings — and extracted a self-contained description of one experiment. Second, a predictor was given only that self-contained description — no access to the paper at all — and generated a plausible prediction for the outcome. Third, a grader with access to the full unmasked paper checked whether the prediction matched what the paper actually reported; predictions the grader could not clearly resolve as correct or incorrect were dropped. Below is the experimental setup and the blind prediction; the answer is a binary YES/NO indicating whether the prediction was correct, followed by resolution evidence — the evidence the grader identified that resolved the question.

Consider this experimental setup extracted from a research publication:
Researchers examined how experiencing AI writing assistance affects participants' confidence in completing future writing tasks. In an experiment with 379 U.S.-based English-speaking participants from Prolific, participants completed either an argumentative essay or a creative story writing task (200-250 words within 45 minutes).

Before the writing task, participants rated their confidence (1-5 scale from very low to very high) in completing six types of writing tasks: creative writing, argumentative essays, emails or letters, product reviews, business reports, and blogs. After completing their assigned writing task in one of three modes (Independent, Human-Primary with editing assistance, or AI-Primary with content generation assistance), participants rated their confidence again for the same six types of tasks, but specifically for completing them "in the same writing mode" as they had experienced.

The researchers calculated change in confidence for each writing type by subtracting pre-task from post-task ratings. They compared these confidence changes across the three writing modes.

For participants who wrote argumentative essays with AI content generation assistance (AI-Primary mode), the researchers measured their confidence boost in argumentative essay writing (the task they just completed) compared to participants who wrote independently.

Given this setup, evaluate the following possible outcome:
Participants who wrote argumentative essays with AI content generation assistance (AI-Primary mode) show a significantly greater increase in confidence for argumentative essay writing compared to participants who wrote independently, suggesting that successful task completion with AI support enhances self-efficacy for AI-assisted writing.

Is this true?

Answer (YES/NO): NO